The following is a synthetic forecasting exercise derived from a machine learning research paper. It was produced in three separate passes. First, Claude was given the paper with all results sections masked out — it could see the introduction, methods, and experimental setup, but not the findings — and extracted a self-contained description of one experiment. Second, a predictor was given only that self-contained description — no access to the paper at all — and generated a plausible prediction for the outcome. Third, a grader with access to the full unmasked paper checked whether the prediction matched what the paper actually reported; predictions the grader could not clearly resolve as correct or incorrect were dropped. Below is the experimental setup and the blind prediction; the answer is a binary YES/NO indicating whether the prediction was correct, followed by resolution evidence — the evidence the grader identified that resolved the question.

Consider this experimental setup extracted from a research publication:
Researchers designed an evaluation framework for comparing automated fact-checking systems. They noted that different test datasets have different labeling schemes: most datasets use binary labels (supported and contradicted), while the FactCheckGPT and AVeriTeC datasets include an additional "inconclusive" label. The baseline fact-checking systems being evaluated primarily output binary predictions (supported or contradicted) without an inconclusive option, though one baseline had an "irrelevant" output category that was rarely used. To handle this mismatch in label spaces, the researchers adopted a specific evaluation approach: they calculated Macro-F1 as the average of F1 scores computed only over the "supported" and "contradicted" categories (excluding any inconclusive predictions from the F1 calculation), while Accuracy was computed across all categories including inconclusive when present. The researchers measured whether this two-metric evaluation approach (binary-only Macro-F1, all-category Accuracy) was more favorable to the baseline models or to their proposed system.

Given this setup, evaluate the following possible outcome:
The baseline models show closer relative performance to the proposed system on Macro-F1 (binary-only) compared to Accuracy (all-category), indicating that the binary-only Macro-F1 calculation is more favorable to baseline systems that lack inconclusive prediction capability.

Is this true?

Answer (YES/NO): YES